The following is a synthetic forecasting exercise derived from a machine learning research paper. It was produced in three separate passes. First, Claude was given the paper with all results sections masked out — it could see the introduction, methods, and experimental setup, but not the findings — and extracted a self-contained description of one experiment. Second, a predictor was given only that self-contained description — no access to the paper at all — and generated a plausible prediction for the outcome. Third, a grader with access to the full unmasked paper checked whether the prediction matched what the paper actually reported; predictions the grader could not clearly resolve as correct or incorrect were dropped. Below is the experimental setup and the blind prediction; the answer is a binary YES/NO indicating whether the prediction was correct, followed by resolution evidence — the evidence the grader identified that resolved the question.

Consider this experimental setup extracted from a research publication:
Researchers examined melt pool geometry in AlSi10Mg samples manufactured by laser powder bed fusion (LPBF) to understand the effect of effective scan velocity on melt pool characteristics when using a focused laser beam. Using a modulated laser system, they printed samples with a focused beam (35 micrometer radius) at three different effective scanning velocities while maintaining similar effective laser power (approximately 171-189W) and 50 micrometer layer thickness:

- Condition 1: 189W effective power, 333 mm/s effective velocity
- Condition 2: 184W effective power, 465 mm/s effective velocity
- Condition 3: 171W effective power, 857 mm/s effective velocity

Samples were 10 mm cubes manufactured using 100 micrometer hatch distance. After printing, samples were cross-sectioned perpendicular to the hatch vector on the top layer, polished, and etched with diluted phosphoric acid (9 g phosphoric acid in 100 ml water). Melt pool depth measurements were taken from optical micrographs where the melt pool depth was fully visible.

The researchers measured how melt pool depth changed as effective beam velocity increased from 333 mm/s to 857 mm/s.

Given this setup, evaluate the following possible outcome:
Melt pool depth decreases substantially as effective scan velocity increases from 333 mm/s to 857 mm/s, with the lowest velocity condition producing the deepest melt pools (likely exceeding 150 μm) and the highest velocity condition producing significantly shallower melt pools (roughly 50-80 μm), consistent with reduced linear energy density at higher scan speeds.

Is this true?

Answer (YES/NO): NO